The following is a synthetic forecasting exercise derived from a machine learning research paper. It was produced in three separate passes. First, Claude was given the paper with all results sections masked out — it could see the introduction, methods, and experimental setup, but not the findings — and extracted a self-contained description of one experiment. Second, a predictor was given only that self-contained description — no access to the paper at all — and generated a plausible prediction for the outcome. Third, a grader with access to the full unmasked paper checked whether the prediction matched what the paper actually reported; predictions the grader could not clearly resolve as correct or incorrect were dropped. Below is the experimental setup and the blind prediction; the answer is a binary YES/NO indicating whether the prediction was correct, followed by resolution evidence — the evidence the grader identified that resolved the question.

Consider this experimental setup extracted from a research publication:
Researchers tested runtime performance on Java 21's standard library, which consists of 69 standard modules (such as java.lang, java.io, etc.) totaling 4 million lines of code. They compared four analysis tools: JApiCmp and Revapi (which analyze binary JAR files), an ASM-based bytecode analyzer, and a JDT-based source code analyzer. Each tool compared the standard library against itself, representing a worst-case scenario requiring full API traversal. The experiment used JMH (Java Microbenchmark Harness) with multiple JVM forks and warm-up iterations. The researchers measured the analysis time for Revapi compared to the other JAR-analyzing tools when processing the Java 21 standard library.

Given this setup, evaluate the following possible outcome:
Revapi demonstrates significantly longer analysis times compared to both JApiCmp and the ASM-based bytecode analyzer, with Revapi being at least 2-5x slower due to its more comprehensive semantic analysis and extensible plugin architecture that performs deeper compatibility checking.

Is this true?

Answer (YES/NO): YES